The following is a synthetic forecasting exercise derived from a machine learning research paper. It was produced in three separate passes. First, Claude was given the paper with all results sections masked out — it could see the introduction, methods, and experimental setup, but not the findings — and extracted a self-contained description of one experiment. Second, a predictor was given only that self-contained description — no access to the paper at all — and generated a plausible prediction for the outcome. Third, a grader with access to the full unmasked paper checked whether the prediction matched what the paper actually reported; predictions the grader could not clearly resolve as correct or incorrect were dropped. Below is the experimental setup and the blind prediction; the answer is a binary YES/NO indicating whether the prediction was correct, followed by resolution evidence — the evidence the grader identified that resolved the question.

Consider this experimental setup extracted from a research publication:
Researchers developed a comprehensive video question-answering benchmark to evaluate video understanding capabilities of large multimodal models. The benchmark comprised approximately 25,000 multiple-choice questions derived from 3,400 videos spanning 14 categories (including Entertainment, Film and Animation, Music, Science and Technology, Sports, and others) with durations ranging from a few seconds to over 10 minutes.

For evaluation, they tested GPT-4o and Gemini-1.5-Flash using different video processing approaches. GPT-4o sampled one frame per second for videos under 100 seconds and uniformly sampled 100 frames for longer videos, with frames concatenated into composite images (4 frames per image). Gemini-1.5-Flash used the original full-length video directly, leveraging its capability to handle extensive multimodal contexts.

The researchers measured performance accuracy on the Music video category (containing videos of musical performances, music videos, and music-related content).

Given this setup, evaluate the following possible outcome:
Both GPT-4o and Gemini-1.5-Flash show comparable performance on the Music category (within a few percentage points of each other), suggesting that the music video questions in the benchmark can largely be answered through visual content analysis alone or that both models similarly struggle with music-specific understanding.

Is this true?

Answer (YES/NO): NO